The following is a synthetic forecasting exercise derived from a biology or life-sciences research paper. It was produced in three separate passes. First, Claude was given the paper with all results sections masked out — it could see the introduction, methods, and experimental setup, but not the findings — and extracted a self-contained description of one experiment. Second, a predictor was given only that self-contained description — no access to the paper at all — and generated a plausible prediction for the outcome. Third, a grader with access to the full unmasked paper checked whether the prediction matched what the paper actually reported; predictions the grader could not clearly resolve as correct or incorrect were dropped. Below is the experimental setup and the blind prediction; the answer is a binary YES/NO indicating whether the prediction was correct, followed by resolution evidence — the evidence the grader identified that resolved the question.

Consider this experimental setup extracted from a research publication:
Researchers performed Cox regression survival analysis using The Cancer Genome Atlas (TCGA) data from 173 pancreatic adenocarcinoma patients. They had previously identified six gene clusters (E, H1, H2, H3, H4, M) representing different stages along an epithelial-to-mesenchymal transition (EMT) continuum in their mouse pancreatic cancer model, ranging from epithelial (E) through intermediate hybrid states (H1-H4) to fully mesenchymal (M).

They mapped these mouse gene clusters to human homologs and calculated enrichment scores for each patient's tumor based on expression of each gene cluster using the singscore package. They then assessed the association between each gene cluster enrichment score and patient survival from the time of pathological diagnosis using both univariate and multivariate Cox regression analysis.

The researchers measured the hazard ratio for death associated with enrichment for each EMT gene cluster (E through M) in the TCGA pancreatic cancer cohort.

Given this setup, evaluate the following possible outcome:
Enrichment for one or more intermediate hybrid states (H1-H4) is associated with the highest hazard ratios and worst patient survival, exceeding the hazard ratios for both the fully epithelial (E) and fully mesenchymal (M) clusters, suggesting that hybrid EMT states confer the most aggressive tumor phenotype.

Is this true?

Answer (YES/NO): YES